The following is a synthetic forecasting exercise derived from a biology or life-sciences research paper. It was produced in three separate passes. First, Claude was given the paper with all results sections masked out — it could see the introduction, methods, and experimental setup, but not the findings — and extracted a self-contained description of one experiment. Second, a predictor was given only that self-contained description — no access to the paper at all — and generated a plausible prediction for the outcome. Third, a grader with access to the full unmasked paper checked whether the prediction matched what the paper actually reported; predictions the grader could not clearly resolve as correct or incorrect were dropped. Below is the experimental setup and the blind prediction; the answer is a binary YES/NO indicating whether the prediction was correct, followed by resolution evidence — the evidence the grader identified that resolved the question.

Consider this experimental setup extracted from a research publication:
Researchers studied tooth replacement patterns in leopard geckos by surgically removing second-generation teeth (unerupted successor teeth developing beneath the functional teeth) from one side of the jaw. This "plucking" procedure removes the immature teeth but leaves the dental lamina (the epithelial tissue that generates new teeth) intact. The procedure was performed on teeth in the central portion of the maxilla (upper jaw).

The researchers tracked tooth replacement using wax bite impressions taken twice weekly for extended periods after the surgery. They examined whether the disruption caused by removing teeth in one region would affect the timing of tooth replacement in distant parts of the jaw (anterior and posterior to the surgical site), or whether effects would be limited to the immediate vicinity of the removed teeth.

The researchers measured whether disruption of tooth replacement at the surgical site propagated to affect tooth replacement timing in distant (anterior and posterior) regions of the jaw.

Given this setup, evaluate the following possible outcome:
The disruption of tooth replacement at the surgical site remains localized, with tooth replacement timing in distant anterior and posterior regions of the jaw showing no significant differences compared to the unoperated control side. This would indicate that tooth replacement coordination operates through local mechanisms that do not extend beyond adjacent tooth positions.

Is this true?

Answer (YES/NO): YES